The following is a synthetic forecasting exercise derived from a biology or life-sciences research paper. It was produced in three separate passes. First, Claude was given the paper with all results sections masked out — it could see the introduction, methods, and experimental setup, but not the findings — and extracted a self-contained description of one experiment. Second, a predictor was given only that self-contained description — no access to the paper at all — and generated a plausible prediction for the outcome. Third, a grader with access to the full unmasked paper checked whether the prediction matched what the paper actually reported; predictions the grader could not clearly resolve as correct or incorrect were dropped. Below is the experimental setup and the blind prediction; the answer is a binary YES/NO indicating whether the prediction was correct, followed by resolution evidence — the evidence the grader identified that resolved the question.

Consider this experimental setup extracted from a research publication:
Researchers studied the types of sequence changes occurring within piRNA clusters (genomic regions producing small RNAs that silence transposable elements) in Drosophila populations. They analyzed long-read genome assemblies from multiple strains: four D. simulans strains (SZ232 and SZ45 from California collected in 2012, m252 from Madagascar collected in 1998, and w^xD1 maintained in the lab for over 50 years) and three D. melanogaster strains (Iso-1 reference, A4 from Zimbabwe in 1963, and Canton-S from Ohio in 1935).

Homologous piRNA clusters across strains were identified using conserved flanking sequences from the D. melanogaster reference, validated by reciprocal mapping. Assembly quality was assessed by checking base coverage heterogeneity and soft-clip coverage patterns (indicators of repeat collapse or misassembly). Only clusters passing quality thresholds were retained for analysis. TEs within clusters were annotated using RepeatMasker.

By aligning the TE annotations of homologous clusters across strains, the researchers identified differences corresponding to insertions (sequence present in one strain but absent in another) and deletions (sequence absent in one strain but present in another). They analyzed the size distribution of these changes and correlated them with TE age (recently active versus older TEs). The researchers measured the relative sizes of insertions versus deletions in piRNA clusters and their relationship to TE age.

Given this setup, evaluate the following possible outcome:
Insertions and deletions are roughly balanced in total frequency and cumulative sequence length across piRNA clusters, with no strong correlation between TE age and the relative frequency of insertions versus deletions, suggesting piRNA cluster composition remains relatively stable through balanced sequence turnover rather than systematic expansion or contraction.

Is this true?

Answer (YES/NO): NO